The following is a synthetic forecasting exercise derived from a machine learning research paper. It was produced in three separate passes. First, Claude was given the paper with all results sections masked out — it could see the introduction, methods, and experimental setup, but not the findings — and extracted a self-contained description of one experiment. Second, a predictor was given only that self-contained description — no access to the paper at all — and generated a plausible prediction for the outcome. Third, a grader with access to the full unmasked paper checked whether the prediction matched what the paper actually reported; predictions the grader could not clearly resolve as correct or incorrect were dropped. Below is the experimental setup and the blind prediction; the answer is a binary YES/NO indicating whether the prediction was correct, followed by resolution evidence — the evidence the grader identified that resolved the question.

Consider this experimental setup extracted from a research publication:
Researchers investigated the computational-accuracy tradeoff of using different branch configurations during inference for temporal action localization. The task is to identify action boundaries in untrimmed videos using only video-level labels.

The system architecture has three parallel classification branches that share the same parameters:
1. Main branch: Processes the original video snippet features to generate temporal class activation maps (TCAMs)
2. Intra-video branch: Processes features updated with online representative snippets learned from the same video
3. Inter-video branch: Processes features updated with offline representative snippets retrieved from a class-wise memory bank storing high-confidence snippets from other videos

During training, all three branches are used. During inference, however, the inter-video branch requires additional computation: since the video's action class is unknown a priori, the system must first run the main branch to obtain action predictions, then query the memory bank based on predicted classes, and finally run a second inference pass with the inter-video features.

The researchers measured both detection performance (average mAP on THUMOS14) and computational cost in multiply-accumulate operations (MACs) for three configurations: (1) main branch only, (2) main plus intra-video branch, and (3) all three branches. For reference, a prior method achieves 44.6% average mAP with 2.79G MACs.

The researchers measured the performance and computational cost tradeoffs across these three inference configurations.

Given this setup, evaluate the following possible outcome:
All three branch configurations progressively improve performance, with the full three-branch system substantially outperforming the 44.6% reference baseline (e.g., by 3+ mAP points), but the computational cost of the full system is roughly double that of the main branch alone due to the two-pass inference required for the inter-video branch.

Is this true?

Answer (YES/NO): NO